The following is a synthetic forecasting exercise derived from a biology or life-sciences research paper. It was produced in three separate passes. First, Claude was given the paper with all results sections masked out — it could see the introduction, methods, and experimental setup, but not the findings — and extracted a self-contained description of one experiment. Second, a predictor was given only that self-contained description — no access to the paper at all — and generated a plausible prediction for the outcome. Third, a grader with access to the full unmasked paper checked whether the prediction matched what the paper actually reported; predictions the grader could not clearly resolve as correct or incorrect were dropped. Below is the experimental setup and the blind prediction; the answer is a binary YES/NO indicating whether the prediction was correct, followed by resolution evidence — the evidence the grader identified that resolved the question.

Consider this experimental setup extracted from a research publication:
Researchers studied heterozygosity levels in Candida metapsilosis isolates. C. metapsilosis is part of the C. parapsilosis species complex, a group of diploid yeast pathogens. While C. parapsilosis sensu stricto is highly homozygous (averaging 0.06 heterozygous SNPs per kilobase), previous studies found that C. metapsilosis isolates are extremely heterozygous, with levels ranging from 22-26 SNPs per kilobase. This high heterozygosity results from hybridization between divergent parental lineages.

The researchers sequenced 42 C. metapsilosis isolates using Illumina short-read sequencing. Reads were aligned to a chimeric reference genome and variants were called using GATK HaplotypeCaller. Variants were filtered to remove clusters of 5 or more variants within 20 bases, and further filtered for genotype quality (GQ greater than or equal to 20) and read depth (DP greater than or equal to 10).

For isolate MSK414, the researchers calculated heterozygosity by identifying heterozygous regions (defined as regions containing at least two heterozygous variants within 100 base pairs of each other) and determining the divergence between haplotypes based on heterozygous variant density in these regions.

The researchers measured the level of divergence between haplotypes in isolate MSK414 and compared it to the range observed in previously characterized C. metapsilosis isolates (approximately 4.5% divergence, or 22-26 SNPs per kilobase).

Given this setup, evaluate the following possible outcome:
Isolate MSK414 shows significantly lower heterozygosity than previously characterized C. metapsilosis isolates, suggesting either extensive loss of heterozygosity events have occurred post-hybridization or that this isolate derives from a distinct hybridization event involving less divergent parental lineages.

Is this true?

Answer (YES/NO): NO